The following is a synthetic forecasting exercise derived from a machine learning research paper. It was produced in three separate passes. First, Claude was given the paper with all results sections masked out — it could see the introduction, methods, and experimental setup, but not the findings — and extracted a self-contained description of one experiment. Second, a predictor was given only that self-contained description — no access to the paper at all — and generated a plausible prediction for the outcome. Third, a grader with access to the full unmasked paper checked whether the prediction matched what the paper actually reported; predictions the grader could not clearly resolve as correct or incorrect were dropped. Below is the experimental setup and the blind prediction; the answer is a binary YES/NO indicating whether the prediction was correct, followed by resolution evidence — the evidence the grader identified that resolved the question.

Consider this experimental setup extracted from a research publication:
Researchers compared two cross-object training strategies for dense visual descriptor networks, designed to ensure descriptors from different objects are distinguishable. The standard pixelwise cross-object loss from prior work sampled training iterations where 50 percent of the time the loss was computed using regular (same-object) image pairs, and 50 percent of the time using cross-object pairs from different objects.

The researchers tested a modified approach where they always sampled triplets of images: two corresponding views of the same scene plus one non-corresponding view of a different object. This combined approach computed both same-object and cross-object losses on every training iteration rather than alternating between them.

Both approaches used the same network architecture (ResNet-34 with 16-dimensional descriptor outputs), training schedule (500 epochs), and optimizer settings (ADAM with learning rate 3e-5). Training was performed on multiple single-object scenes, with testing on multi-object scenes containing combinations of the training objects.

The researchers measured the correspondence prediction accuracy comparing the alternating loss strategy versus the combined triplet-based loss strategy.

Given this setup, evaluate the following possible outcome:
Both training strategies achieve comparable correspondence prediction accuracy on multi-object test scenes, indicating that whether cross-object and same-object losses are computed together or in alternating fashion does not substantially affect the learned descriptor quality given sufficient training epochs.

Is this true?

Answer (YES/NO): YES